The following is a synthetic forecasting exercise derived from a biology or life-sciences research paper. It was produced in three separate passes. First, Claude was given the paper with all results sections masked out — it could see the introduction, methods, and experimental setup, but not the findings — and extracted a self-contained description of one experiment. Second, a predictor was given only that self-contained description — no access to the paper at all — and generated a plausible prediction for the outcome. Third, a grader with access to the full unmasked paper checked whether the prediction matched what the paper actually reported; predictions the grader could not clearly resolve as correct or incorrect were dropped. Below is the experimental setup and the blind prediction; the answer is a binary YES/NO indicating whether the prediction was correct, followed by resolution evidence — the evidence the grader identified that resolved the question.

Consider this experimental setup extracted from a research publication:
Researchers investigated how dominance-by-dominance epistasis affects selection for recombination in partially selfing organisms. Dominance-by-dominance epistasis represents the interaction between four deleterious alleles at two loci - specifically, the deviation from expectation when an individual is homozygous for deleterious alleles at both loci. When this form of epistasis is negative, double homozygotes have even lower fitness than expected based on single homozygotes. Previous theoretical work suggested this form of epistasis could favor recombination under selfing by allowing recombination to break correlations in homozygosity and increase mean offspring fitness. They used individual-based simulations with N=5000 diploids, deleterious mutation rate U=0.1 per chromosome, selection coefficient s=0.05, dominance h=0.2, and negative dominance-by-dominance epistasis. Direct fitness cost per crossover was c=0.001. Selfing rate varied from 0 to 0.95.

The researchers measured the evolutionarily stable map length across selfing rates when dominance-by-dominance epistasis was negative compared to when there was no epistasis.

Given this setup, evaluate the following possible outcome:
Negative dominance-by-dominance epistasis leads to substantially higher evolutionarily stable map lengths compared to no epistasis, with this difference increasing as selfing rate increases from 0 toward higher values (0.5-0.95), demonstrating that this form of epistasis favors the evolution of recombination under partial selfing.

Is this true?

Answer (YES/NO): NO